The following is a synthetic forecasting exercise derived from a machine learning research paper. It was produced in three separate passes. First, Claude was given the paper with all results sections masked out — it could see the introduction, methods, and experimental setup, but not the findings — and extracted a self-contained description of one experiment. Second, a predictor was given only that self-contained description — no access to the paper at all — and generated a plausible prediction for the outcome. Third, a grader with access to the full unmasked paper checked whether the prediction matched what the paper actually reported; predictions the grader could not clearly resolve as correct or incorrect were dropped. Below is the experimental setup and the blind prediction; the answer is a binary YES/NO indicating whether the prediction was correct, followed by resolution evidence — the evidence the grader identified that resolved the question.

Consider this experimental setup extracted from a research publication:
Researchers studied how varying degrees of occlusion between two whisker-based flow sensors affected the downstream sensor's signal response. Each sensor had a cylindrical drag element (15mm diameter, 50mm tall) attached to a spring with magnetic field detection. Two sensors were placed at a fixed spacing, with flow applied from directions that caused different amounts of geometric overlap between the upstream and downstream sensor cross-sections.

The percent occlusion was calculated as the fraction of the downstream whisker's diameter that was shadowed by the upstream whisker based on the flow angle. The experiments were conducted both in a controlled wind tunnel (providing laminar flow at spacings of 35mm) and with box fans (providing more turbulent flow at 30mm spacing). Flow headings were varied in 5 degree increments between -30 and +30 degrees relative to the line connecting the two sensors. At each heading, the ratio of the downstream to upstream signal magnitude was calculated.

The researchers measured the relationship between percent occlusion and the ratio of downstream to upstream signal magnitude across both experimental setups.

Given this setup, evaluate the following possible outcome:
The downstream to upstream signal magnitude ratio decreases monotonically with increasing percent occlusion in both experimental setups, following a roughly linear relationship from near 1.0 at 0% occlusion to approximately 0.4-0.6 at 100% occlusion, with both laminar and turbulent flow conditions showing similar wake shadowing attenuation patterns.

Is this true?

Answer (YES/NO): NO